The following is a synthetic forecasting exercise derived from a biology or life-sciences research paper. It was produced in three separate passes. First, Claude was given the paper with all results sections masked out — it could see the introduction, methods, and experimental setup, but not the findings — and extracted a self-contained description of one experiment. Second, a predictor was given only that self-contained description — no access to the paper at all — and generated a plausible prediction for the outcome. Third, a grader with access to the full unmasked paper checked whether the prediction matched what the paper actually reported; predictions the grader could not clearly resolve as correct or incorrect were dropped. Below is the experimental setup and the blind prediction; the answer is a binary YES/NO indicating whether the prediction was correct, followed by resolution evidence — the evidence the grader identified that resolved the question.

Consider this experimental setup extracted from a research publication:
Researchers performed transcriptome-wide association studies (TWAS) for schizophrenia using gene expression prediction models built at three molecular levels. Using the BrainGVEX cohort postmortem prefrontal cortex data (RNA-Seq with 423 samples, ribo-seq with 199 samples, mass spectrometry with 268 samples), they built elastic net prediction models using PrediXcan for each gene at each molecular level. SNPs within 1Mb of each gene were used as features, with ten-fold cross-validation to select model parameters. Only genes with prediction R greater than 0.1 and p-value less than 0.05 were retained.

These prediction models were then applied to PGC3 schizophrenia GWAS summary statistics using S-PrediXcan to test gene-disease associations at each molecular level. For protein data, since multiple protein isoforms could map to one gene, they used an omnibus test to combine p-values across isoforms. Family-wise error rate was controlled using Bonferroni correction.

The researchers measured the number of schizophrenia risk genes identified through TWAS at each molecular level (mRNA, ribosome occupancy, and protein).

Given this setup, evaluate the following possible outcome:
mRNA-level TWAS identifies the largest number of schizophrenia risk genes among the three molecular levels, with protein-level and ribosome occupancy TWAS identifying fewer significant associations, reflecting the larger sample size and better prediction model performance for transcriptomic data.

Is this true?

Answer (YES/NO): YES